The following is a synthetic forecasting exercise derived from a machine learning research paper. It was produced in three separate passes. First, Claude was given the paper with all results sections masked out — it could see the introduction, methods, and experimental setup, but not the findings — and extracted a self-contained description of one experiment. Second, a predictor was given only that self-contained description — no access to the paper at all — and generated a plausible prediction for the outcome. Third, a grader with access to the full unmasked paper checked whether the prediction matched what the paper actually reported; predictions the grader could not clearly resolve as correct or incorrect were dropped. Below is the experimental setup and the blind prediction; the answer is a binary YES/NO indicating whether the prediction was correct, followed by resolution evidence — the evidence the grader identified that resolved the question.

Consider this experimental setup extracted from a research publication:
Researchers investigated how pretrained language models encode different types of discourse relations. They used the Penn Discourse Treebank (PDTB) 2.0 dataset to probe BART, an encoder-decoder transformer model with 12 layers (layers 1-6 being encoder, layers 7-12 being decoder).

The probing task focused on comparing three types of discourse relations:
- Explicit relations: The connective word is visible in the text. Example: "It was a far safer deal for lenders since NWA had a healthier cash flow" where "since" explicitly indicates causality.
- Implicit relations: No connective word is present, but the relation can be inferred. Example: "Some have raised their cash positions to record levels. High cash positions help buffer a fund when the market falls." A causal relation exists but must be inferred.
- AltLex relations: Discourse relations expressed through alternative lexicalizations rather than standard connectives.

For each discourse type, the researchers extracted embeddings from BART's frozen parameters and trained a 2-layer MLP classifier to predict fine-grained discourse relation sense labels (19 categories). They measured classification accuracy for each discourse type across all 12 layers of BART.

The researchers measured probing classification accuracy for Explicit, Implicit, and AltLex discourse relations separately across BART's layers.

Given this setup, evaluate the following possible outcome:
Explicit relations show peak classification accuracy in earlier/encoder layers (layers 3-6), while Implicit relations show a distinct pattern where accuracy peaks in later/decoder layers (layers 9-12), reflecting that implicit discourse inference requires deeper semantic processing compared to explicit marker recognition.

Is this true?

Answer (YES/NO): NO